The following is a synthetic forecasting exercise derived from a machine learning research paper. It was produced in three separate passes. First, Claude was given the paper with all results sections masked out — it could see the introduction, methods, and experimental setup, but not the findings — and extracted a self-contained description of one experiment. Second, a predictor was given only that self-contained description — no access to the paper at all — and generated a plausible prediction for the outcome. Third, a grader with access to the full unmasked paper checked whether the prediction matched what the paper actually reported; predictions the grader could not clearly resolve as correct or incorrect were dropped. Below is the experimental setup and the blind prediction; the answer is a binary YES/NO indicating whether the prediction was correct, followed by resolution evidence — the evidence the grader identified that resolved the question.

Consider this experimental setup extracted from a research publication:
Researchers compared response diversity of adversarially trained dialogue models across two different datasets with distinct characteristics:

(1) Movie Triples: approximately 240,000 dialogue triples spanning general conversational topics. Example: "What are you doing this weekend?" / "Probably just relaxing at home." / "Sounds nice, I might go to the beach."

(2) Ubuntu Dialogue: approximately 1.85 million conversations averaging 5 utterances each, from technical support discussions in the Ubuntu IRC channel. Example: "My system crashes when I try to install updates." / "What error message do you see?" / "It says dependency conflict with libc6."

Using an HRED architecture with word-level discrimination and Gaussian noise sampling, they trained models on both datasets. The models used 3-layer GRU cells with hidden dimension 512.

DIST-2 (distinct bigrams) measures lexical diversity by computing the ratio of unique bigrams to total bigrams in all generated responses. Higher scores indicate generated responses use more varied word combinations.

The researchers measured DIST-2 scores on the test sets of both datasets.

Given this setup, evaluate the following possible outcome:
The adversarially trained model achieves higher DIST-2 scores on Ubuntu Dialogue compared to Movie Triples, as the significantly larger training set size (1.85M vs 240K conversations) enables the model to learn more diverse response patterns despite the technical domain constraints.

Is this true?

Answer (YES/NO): YES